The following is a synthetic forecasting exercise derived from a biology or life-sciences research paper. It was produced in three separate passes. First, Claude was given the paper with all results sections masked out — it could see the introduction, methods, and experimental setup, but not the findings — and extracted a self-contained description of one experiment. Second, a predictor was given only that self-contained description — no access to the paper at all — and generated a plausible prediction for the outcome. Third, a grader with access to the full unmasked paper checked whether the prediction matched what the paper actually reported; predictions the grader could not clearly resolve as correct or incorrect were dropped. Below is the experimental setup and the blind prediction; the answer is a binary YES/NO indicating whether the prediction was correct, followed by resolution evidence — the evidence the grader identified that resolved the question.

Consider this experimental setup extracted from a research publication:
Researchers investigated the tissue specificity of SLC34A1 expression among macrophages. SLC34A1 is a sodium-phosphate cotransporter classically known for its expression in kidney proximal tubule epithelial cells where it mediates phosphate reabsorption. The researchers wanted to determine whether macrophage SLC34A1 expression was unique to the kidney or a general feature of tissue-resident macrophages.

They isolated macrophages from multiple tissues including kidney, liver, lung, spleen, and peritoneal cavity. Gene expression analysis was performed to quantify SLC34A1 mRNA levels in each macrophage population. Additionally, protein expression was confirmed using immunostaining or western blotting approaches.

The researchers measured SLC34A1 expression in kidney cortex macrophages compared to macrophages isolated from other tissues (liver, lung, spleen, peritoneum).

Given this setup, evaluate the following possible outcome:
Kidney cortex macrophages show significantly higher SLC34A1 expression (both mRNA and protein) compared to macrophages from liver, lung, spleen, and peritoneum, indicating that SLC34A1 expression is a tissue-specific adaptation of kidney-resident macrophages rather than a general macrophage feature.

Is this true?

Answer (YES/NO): YES